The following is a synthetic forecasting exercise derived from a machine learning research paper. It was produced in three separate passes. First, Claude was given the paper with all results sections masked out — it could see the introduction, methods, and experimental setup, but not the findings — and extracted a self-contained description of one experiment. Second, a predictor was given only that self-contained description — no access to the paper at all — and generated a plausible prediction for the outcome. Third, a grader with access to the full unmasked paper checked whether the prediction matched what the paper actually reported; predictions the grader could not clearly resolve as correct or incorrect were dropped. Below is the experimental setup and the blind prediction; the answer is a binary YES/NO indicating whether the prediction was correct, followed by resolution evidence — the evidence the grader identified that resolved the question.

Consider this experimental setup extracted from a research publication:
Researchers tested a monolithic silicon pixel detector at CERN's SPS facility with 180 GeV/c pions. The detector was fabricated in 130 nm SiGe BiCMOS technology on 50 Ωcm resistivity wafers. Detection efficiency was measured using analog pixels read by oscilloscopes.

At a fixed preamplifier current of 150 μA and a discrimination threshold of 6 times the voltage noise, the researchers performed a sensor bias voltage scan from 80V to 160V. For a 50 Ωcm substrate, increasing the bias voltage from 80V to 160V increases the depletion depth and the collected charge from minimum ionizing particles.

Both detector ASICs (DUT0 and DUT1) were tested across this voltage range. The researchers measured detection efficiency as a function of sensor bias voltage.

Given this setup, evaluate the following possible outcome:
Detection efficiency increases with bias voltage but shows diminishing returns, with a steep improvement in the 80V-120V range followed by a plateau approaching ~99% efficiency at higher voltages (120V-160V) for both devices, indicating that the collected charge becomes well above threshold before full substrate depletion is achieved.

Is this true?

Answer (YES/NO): NO